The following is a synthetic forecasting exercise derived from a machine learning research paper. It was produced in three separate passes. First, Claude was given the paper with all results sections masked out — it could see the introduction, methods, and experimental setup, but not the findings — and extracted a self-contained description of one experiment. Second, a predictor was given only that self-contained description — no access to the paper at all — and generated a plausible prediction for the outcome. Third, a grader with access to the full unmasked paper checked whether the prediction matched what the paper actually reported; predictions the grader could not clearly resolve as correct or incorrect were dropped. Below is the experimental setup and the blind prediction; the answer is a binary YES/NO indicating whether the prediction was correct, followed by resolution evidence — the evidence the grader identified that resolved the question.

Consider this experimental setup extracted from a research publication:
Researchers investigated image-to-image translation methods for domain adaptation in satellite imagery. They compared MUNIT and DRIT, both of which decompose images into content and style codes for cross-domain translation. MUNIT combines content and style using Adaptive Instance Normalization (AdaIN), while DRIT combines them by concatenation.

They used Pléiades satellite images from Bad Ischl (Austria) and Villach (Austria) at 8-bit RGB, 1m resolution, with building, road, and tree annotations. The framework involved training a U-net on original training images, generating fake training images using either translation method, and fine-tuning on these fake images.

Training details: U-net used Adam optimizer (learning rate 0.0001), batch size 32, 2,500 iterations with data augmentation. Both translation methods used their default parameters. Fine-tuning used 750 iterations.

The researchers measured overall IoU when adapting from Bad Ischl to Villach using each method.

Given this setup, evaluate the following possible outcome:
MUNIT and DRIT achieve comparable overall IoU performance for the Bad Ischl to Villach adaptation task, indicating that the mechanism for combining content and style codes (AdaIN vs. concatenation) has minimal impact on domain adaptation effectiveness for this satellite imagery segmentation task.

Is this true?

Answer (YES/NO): NO